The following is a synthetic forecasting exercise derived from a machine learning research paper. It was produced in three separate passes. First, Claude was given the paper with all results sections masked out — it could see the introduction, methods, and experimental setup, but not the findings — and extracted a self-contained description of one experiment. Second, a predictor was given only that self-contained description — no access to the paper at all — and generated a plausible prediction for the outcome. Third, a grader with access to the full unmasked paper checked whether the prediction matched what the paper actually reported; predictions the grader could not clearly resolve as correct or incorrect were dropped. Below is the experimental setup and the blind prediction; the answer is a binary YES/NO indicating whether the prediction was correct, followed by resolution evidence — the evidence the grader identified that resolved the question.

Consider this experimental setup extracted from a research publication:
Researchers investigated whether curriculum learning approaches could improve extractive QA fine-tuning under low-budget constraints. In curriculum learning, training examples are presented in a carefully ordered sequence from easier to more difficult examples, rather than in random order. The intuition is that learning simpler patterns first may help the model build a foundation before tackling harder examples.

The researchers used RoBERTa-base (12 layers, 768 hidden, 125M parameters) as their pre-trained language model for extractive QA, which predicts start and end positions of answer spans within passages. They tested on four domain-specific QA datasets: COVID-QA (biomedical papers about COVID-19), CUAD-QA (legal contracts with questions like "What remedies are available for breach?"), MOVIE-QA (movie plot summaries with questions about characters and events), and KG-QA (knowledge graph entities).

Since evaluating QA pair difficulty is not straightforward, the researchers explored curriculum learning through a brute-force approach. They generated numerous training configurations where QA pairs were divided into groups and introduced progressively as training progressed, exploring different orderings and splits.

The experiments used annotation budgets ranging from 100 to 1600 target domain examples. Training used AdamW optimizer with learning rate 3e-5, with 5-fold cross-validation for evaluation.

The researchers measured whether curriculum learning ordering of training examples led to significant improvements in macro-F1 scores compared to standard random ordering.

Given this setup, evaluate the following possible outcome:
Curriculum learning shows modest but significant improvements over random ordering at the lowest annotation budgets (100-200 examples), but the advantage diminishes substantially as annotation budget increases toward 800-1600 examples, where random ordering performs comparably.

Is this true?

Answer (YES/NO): NO